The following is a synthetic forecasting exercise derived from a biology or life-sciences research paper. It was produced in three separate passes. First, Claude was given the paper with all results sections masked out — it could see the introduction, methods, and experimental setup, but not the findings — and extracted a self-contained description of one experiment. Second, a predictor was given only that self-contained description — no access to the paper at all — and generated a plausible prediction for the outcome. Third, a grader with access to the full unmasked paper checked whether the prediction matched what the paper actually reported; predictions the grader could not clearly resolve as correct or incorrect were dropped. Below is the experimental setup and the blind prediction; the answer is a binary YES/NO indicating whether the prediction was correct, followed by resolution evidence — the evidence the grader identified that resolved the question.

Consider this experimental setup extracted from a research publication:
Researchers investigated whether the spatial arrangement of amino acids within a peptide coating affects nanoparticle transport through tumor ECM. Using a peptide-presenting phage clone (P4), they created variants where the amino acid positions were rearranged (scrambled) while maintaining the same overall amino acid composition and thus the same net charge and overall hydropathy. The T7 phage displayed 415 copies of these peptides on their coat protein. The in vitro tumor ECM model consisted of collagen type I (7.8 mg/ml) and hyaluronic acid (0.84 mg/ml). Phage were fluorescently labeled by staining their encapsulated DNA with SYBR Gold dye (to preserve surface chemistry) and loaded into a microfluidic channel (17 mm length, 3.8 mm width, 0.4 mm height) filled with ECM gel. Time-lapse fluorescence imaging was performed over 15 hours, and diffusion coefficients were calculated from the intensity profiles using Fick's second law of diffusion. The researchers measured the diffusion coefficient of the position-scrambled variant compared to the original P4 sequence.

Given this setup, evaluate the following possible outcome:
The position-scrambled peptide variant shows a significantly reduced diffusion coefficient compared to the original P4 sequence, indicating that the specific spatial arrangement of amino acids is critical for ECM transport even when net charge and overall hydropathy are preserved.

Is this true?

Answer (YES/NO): YES